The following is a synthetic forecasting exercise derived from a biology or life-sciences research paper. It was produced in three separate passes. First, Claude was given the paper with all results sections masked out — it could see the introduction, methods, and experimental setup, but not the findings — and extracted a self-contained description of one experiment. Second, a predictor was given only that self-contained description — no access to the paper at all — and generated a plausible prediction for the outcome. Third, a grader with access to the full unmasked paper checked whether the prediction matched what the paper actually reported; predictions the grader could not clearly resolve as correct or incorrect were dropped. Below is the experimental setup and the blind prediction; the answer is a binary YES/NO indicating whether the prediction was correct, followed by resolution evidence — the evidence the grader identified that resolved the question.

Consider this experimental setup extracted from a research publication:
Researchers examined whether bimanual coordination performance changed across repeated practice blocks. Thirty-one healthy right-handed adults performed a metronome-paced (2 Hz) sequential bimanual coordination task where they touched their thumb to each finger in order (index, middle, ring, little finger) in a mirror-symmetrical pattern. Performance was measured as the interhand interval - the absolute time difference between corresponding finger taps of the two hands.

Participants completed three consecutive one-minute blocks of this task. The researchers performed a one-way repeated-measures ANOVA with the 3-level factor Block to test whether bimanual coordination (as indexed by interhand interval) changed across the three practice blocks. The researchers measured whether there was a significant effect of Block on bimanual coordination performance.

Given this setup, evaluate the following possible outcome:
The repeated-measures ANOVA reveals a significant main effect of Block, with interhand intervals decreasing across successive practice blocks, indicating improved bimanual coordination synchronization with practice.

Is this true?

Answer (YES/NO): NO